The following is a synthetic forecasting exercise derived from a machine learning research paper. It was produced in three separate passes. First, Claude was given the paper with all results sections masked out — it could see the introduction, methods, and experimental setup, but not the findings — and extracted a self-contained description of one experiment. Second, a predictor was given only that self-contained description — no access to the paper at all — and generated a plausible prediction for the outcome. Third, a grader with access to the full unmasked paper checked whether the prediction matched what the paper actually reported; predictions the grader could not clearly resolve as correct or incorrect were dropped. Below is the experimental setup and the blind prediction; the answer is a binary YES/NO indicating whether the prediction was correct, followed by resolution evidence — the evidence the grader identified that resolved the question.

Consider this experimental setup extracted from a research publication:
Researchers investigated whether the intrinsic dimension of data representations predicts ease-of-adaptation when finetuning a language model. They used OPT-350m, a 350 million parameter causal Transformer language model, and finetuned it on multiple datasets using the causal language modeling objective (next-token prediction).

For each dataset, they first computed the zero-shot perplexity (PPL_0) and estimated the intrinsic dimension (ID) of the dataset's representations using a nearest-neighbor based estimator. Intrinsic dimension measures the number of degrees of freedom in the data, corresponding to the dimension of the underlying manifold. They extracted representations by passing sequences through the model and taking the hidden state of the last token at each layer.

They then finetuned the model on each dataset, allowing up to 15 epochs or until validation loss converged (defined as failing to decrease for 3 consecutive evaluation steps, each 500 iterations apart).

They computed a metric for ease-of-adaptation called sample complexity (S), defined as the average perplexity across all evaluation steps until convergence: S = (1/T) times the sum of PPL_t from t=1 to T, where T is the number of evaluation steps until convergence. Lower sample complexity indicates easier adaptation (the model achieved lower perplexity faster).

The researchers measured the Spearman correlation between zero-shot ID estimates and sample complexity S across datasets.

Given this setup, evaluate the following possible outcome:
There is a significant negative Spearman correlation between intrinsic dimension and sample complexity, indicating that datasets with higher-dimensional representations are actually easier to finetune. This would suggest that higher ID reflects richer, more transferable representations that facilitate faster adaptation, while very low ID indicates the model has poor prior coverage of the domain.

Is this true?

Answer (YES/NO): NO